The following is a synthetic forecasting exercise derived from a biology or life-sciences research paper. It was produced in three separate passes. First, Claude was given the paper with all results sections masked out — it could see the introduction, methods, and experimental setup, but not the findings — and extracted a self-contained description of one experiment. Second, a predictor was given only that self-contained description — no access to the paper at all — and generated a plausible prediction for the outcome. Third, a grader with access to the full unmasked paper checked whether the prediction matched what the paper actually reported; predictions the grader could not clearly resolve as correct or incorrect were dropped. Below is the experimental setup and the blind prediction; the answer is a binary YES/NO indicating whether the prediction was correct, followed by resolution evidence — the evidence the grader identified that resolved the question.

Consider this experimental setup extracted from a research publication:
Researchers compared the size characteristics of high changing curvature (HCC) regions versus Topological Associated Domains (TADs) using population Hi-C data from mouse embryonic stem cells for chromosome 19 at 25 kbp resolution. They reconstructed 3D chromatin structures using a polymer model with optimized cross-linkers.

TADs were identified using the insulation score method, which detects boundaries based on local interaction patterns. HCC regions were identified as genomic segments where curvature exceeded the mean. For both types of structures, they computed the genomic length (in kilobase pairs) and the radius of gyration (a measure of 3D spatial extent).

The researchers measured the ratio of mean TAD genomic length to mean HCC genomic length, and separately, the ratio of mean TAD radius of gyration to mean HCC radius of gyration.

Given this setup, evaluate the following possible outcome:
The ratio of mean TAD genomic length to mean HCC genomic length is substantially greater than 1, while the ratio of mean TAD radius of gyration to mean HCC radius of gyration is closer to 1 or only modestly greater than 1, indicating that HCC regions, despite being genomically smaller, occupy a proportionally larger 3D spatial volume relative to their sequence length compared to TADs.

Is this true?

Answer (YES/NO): NO